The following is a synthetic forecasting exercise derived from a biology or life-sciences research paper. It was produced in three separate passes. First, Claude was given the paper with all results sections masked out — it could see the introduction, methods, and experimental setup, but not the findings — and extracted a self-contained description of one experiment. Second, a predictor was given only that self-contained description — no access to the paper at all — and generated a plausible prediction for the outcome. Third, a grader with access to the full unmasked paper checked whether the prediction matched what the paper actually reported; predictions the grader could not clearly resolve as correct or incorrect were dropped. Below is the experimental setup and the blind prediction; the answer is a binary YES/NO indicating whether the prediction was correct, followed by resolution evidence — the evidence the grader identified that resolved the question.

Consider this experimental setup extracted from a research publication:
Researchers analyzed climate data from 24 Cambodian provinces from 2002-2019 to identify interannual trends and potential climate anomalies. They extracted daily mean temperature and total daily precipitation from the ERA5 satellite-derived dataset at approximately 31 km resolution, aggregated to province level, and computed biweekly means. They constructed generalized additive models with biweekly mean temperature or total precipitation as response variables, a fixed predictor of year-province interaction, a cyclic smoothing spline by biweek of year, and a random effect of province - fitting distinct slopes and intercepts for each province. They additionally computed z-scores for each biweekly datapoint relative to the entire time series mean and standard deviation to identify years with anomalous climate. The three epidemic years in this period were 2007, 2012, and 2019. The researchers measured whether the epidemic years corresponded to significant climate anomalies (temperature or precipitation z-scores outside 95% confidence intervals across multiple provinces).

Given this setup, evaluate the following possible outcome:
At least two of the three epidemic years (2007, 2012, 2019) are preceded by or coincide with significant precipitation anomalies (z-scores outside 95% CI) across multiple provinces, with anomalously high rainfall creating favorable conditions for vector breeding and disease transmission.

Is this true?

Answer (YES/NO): NO